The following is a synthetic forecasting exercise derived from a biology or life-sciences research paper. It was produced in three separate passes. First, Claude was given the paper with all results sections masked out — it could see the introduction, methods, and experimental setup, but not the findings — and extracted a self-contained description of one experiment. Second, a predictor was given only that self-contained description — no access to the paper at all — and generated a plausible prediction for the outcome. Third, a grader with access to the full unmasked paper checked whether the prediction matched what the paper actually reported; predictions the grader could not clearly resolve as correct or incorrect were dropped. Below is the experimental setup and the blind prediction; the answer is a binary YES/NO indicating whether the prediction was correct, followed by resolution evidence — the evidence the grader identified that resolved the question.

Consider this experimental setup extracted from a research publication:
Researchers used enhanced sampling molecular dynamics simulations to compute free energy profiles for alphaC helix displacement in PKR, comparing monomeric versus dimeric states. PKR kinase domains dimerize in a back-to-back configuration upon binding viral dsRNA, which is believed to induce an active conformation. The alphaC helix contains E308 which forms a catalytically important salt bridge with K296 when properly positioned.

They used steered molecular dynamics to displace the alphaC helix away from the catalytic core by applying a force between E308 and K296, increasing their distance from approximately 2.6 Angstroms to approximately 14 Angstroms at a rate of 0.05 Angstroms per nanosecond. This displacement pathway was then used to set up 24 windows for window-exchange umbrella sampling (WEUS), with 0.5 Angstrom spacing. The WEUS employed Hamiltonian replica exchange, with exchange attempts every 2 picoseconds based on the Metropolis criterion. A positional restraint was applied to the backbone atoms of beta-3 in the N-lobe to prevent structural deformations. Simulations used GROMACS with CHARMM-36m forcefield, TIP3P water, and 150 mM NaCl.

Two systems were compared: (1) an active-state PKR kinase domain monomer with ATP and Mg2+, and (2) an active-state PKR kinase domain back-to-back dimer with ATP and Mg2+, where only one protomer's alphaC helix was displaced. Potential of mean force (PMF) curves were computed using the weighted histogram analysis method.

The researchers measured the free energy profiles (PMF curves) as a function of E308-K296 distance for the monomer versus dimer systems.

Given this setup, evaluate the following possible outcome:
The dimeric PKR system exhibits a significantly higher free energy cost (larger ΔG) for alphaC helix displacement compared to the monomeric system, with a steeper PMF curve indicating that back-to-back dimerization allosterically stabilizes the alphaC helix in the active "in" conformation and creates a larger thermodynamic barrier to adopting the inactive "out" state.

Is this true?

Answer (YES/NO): YES